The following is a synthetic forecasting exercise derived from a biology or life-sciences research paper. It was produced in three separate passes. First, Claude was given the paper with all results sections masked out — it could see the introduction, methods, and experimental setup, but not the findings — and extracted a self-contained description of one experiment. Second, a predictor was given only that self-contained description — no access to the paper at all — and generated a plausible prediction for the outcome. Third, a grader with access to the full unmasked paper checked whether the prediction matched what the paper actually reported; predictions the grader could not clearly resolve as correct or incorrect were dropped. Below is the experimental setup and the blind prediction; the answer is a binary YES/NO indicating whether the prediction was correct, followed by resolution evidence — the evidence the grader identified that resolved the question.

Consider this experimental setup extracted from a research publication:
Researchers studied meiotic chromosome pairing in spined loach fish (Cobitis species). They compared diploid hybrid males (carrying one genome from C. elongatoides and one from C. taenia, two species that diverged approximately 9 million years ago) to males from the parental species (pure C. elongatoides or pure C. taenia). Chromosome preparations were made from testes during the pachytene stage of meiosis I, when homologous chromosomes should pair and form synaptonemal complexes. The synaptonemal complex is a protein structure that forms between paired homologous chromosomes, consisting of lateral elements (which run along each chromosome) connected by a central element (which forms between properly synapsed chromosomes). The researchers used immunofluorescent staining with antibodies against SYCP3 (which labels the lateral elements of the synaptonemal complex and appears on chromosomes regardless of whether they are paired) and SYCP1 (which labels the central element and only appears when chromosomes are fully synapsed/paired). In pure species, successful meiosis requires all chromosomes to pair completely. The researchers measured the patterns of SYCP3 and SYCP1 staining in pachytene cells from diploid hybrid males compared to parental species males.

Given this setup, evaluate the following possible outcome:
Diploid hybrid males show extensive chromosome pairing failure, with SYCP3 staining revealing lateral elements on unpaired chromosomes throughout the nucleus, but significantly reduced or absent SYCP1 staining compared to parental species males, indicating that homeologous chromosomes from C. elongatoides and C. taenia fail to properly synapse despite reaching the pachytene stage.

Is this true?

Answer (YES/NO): NO